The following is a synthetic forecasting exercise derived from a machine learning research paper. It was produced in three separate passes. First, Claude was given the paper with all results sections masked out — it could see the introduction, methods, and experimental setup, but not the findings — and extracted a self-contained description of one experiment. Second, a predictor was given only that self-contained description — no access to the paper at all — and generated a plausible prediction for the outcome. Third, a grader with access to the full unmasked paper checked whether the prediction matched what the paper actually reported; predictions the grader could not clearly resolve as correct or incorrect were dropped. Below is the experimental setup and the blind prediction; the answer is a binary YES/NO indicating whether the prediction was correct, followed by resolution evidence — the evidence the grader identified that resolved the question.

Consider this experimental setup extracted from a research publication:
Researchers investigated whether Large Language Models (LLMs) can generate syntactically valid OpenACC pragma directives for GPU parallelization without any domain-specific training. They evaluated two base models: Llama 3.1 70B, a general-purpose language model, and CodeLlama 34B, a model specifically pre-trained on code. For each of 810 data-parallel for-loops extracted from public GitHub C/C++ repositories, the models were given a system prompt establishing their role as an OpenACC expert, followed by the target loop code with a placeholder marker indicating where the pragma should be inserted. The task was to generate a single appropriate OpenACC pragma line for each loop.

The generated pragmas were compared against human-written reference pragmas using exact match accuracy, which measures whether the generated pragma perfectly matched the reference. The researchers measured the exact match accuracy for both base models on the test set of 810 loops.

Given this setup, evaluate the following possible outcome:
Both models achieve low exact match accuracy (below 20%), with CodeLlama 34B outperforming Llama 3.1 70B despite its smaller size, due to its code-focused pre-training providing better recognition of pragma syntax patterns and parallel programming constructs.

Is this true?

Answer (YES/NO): YES